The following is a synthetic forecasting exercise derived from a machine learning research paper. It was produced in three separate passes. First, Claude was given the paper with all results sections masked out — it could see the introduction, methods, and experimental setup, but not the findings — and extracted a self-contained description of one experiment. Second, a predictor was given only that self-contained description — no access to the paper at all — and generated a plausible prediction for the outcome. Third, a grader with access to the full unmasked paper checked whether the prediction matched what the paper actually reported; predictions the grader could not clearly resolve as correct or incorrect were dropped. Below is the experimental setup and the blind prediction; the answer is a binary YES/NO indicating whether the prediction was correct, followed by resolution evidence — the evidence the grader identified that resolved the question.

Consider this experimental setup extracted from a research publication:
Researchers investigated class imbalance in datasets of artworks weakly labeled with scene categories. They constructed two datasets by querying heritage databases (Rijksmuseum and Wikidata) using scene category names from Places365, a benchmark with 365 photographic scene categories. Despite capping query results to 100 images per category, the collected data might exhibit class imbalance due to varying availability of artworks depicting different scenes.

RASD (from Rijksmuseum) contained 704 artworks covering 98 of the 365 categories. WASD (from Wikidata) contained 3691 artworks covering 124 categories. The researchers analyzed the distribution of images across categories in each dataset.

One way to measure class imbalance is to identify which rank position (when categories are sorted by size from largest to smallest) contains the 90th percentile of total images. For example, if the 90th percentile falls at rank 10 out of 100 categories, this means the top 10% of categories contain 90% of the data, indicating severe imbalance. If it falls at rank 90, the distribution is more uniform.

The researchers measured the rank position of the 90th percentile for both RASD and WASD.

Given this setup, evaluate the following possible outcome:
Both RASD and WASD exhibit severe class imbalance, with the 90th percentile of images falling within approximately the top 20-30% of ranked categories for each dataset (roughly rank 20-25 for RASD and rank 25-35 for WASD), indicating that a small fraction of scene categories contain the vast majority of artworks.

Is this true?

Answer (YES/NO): NO